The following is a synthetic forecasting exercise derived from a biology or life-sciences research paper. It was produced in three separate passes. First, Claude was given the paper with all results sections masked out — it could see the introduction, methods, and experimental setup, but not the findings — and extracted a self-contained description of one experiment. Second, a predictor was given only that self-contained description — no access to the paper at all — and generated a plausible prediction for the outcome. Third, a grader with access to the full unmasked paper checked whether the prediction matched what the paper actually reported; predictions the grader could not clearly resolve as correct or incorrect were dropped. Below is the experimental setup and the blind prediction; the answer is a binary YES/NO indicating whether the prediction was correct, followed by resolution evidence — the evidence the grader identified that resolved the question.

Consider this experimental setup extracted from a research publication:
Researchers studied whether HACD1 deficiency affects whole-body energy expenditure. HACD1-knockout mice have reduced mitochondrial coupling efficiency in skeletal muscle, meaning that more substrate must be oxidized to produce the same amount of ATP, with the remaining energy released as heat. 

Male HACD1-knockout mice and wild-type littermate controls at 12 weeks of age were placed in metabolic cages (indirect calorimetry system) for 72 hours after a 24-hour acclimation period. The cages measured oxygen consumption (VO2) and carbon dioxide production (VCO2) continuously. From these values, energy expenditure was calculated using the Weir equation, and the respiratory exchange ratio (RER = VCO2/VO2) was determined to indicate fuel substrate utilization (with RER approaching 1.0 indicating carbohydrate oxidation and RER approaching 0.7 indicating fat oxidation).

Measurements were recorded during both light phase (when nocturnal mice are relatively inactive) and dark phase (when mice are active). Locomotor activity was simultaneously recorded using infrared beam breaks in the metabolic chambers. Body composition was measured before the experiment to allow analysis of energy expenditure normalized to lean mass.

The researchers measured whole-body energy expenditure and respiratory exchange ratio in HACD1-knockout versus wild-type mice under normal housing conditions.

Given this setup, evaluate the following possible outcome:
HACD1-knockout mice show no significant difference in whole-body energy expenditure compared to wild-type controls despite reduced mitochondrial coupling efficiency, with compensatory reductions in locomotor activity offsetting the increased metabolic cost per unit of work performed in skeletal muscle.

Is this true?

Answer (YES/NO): NO